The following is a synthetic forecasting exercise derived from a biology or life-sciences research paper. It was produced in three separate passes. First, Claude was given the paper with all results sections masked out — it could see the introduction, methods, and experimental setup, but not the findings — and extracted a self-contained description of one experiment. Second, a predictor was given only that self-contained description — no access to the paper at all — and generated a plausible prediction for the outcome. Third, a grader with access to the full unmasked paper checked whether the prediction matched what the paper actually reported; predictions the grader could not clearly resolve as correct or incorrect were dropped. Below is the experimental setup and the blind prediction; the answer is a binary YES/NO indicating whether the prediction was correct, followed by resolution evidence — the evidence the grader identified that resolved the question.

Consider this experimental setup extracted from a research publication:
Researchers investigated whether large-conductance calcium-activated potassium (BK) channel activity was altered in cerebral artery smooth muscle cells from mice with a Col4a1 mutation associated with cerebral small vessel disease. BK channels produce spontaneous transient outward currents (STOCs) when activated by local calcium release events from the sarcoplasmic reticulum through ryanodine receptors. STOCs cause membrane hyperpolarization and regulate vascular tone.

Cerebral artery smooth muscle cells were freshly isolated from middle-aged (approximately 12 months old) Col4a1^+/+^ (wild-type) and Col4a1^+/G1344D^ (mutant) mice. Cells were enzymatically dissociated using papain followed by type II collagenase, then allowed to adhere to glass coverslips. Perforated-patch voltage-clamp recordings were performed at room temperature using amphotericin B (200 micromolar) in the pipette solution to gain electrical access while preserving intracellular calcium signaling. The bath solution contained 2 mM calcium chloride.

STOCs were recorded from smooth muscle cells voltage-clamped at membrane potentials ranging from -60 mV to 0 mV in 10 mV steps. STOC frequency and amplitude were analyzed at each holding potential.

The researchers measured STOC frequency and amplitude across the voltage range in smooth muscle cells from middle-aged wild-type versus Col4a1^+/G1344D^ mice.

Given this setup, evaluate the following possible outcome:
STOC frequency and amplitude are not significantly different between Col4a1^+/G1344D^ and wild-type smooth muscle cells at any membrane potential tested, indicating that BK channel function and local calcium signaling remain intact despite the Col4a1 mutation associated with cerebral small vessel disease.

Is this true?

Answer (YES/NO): NO